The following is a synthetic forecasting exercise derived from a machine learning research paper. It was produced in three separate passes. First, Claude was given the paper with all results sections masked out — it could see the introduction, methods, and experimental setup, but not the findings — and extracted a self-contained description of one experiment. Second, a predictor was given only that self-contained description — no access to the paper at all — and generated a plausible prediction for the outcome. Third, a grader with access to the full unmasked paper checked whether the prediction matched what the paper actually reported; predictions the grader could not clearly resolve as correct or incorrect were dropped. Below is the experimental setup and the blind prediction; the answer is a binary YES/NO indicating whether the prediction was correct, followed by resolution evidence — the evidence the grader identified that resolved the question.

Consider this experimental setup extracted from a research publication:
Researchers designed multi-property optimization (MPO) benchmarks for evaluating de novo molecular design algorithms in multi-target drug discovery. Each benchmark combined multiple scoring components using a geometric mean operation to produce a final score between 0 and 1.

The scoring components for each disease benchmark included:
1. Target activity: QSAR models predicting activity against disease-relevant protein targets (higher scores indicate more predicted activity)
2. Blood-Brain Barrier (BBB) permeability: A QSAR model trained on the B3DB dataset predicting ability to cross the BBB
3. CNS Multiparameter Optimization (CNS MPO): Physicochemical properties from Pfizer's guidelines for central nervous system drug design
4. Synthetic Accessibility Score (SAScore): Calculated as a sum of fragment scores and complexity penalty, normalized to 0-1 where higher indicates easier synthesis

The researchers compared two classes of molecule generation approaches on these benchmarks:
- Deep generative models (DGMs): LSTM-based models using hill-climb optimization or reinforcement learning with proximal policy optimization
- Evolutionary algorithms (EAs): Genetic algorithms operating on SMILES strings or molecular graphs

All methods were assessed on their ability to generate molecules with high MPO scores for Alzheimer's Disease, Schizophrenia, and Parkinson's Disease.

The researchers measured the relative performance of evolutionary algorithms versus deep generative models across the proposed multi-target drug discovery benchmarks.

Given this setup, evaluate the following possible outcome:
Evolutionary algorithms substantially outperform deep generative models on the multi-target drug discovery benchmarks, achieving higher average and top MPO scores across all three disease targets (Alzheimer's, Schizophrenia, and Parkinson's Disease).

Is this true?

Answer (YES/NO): NO